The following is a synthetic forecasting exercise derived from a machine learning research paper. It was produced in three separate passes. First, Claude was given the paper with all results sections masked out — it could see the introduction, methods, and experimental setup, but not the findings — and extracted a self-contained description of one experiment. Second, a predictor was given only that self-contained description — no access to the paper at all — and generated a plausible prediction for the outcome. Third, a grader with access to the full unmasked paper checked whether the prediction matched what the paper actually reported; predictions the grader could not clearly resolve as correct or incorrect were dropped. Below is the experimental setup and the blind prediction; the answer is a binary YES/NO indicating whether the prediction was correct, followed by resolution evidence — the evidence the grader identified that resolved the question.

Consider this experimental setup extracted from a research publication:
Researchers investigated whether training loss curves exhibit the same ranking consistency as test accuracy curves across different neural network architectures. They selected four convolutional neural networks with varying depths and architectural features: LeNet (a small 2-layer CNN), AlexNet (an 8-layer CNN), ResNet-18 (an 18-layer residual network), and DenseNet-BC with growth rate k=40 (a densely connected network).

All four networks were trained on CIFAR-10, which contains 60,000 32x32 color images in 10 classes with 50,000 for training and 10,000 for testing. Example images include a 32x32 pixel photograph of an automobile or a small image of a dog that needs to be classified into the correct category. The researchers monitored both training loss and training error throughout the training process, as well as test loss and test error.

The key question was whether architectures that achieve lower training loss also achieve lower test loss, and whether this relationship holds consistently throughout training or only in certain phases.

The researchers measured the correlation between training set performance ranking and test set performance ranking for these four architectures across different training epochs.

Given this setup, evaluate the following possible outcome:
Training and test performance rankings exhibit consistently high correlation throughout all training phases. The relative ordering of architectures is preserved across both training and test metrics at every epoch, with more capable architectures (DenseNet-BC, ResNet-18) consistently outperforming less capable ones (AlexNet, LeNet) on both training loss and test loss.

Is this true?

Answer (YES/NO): YES